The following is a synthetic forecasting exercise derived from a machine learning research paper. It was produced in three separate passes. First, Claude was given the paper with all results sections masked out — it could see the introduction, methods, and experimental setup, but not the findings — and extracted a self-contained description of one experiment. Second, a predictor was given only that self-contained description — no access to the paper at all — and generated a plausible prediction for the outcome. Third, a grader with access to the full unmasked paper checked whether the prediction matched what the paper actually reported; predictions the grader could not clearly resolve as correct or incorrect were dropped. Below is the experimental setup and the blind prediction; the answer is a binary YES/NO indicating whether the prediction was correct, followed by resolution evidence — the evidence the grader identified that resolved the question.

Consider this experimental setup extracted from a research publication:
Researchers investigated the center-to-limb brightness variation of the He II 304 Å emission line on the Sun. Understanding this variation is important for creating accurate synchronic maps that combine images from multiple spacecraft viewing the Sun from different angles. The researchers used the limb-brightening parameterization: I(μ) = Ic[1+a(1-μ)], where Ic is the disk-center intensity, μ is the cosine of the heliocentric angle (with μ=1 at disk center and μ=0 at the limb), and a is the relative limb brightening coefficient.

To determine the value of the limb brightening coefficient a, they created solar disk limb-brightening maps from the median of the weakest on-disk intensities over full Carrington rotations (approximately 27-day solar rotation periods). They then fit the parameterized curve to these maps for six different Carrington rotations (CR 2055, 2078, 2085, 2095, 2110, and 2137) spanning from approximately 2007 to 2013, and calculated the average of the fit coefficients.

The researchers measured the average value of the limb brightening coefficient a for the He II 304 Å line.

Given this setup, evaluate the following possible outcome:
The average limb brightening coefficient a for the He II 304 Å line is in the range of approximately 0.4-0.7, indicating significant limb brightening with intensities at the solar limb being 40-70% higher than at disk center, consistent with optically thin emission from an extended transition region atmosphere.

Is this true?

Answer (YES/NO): NO